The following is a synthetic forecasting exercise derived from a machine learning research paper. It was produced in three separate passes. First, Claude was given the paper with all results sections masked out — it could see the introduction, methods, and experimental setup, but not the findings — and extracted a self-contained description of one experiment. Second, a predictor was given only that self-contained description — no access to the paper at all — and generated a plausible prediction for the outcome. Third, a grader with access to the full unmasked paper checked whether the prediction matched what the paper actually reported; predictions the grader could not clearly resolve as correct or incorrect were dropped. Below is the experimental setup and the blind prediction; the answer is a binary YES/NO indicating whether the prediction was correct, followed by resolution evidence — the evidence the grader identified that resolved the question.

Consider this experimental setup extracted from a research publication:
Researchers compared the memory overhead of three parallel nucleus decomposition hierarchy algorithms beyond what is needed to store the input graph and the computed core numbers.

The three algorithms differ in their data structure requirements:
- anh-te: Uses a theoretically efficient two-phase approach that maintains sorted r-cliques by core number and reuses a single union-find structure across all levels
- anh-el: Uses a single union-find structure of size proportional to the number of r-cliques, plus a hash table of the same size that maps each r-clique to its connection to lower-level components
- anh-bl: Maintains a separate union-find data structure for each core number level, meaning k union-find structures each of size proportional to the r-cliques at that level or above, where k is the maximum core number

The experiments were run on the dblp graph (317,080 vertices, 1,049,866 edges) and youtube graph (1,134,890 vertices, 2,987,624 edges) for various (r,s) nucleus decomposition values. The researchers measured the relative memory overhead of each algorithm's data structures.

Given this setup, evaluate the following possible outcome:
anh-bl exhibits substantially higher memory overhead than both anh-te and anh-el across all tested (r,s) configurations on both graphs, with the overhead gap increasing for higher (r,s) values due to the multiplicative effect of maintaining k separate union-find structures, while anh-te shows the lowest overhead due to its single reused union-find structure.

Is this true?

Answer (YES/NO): NO